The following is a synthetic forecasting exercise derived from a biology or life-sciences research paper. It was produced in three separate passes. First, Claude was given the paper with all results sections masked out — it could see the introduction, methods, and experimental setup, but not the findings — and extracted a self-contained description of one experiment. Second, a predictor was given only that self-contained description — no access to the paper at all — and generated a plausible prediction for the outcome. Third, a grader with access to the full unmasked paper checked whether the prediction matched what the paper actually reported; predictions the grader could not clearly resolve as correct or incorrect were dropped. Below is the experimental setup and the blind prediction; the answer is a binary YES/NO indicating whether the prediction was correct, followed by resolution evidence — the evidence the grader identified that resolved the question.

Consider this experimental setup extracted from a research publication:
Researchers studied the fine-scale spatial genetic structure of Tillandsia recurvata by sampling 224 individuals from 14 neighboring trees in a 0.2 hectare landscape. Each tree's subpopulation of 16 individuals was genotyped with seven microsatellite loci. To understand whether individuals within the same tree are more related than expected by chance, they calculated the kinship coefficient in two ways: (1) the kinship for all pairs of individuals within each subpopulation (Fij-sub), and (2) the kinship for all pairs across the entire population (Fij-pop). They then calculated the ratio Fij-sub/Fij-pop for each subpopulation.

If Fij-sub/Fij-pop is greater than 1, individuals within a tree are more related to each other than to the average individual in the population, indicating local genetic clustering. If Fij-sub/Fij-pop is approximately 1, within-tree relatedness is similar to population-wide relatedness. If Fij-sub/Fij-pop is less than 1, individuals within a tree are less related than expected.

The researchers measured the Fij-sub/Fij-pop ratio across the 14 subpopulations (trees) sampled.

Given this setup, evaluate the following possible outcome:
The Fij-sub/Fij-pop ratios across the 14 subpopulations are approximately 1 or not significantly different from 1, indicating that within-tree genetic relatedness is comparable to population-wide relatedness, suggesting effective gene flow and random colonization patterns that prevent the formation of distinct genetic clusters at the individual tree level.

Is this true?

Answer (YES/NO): NO